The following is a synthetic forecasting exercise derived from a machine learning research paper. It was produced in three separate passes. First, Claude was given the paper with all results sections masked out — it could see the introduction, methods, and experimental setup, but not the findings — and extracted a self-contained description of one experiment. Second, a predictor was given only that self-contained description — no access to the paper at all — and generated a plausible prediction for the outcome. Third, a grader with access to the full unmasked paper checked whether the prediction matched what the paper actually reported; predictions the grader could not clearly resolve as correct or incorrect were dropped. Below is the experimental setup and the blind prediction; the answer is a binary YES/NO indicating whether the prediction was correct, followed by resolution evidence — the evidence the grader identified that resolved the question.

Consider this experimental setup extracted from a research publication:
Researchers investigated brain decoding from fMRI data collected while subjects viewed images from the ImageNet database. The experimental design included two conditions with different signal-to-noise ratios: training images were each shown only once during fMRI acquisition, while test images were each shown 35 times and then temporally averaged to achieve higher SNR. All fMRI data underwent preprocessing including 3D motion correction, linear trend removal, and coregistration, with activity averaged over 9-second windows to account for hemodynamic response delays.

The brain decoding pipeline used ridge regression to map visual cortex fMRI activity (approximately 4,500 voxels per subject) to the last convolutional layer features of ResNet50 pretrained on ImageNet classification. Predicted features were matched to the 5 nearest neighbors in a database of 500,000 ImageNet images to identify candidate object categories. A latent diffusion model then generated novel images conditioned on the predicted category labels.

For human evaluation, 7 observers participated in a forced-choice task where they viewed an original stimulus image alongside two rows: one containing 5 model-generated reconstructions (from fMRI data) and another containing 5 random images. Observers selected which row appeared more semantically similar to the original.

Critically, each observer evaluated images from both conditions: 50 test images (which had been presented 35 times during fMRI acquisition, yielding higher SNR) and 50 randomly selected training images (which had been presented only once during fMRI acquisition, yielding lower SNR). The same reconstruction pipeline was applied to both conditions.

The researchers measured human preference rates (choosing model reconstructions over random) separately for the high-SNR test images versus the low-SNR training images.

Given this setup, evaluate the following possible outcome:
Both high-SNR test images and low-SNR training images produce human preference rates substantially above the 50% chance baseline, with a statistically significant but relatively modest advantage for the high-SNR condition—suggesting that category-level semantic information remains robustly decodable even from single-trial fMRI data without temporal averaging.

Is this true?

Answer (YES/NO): NO